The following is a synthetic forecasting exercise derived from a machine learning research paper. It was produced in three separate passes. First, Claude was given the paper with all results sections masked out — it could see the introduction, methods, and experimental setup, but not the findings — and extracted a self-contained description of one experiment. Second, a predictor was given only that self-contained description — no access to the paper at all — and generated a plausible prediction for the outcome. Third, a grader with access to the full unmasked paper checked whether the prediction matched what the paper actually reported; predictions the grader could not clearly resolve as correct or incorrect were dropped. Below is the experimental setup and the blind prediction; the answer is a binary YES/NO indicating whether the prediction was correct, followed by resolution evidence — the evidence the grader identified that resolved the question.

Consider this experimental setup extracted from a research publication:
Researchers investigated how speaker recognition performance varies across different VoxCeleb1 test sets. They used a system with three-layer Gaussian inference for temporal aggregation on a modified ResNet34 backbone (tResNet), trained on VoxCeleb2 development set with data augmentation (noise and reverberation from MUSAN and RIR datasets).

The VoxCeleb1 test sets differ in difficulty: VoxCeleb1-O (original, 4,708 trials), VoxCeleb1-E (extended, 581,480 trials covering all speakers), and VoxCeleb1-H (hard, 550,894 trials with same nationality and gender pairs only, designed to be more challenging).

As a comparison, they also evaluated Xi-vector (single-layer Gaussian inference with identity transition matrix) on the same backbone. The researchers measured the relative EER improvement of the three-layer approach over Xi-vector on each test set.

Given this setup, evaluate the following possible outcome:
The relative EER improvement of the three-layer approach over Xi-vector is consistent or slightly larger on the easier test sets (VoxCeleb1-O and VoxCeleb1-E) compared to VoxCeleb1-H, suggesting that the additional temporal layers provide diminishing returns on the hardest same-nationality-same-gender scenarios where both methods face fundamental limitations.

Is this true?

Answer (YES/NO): NO